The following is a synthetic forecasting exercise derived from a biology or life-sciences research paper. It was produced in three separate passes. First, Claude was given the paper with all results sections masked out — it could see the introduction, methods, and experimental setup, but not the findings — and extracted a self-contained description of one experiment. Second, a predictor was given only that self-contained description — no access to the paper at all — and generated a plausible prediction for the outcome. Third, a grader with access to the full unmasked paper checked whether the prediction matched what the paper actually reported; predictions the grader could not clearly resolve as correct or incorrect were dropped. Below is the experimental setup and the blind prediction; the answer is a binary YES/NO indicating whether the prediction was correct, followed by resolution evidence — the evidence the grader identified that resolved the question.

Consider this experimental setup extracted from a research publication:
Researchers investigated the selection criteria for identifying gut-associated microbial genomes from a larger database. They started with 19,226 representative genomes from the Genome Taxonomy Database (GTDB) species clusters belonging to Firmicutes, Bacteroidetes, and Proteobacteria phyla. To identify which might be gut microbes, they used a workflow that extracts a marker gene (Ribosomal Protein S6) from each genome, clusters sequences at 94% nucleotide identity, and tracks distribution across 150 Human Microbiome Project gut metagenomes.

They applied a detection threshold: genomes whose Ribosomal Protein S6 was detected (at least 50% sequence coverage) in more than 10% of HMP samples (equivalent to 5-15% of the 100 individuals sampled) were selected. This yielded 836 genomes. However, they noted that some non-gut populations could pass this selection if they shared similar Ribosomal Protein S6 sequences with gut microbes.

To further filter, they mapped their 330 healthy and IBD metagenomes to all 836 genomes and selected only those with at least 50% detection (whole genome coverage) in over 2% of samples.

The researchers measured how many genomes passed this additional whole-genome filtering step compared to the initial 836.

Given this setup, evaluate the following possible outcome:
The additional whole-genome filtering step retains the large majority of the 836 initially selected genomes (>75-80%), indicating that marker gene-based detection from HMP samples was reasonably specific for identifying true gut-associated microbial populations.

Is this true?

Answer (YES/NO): NO